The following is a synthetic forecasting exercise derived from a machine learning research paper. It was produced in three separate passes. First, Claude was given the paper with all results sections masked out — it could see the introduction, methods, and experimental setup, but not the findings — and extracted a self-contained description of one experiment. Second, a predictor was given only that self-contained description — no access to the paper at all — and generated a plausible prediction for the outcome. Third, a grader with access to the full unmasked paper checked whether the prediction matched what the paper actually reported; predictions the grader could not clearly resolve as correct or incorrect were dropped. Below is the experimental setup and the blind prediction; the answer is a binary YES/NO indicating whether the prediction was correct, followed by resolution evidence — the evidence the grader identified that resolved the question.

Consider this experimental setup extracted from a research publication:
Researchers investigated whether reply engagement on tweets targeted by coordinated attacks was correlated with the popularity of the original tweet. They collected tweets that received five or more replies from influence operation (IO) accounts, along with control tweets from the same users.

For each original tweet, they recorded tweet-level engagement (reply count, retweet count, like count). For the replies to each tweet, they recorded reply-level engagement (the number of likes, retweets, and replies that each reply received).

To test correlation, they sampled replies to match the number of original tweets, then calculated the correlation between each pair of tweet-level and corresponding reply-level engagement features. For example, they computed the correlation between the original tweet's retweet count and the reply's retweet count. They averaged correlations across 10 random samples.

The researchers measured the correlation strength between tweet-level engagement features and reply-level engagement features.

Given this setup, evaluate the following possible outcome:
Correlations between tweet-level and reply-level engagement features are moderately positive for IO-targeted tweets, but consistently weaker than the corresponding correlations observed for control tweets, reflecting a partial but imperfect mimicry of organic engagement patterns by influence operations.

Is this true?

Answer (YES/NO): NO